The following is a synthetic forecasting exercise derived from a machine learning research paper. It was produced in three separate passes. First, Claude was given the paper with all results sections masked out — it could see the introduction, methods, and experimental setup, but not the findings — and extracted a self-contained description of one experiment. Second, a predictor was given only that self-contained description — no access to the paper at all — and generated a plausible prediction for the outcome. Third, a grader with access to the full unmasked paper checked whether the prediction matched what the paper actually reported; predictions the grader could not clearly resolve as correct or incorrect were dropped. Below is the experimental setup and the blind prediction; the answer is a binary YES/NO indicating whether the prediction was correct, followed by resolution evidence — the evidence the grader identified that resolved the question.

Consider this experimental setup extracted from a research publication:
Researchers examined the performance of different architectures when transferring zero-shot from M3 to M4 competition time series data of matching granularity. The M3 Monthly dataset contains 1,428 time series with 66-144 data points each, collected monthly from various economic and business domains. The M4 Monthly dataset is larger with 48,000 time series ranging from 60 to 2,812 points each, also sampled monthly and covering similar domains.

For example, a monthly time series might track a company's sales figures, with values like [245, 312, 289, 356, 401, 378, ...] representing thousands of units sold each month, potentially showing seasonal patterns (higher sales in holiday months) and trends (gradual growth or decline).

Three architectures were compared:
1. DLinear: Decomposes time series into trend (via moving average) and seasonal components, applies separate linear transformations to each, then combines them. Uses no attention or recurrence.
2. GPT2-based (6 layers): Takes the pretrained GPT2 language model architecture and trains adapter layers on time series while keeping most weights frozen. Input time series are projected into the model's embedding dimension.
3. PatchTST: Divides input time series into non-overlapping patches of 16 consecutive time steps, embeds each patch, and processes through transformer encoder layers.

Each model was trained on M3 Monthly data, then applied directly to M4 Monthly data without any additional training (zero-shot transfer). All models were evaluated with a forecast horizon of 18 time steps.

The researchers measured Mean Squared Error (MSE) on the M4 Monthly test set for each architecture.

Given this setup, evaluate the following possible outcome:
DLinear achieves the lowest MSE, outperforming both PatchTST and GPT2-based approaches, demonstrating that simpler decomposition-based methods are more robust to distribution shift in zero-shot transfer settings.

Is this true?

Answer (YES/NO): NO